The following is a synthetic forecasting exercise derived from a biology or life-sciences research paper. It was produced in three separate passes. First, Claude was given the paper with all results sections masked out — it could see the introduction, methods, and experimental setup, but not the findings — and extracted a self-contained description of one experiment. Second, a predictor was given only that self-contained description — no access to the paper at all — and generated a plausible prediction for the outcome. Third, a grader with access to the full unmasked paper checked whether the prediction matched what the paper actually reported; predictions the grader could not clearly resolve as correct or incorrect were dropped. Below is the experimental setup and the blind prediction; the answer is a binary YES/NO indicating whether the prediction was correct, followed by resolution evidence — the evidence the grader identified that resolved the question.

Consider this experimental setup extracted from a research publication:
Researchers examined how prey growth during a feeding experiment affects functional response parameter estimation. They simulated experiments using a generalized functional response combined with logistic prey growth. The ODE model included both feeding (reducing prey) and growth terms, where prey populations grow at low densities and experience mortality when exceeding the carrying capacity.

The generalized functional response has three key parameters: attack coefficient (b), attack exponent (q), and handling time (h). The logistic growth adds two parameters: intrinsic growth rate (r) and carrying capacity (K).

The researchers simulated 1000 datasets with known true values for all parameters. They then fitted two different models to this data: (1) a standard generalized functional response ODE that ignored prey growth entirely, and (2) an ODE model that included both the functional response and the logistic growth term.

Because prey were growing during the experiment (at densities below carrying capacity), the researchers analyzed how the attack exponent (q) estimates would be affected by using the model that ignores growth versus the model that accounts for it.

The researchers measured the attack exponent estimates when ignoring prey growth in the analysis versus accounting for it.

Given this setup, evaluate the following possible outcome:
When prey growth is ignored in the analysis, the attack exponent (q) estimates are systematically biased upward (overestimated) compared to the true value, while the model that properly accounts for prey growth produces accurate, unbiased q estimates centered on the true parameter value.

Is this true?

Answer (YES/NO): NO